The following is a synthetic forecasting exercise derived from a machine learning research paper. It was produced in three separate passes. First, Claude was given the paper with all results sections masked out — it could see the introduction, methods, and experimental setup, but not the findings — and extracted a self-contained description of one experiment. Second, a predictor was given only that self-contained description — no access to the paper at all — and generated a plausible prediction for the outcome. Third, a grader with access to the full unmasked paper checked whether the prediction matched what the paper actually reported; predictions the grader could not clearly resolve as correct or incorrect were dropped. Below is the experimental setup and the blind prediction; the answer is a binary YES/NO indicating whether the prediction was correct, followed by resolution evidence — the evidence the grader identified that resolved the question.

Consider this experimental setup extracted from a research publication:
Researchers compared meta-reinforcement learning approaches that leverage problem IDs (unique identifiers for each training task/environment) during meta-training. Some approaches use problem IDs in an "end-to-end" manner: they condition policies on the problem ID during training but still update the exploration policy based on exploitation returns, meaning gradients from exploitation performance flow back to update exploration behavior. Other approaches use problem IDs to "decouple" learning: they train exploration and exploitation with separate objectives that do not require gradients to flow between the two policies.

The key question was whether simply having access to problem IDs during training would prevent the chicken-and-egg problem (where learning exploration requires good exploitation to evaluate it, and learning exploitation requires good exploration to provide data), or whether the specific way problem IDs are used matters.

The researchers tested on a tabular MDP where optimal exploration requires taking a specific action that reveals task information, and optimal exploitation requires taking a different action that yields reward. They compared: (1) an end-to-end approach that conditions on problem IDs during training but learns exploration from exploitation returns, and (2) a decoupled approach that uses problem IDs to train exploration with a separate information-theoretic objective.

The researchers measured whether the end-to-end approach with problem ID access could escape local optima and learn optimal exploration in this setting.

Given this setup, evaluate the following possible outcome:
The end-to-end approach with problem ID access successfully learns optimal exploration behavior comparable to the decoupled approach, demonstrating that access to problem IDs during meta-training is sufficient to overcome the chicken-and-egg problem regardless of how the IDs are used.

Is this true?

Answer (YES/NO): NO